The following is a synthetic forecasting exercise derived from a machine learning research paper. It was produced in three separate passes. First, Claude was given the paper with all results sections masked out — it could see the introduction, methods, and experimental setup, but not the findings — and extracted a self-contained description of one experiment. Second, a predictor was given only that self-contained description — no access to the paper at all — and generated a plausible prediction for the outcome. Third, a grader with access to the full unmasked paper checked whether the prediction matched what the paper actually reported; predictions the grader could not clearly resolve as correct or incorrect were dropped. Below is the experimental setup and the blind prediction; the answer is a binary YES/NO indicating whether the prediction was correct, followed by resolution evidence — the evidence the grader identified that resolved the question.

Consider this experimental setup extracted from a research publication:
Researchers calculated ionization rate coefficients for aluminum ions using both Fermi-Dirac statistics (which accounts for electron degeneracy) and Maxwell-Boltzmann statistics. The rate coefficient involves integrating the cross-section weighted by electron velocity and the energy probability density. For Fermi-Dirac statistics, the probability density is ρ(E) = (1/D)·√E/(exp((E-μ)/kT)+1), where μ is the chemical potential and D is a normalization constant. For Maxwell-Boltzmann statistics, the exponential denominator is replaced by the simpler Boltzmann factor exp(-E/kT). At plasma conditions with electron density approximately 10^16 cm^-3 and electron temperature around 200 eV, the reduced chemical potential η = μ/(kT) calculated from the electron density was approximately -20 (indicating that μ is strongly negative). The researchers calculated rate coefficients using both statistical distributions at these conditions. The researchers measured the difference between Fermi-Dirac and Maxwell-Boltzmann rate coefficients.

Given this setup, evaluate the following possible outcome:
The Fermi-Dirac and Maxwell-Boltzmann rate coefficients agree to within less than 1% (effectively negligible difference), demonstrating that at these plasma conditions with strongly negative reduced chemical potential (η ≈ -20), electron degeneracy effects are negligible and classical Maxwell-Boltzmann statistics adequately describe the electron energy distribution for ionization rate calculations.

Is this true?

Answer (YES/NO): NO